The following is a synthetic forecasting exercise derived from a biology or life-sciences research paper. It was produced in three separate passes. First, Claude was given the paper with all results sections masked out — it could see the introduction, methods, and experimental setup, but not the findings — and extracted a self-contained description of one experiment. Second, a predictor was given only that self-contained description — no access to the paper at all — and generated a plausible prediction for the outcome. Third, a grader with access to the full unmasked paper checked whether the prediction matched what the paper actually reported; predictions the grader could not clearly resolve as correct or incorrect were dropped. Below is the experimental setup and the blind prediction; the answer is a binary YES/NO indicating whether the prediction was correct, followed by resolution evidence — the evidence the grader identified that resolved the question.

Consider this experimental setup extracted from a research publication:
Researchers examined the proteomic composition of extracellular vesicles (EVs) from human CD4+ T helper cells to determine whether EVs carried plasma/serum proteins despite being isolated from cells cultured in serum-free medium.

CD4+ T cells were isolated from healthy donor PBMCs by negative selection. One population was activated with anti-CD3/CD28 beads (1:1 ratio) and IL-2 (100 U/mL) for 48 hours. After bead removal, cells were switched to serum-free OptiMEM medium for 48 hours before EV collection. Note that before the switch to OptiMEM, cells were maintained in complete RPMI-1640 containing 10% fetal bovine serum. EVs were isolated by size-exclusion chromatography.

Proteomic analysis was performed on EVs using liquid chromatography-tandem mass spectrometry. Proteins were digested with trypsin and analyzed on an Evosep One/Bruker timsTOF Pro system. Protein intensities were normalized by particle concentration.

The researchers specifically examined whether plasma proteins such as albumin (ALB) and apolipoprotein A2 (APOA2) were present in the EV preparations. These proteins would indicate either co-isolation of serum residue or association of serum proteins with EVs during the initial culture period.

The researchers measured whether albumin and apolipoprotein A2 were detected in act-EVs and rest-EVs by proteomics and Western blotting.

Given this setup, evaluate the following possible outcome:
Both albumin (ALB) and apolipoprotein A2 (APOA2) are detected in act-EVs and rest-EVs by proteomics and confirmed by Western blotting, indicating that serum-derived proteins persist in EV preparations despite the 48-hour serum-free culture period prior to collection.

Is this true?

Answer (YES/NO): YES